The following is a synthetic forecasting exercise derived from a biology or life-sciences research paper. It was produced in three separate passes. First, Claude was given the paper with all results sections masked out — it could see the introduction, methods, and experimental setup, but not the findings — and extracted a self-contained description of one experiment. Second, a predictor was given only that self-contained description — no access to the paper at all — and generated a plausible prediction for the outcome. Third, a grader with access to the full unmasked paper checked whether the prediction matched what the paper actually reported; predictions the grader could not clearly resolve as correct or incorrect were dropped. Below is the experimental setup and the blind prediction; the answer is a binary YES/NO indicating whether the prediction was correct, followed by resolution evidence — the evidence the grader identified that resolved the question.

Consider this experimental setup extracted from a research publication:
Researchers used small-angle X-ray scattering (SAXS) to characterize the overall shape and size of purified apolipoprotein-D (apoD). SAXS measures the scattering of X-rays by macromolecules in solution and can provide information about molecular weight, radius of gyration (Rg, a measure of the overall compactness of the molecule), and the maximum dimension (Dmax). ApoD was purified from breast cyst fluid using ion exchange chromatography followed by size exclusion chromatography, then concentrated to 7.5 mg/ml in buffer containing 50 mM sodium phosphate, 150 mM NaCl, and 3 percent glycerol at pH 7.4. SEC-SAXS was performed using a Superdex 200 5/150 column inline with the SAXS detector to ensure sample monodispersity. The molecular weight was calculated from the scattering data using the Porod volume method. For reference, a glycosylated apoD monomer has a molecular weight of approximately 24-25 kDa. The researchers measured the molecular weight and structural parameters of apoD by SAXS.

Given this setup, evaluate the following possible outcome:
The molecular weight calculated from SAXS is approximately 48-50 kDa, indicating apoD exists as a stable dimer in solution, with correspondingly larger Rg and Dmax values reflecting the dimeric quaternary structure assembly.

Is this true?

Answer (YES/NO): NO